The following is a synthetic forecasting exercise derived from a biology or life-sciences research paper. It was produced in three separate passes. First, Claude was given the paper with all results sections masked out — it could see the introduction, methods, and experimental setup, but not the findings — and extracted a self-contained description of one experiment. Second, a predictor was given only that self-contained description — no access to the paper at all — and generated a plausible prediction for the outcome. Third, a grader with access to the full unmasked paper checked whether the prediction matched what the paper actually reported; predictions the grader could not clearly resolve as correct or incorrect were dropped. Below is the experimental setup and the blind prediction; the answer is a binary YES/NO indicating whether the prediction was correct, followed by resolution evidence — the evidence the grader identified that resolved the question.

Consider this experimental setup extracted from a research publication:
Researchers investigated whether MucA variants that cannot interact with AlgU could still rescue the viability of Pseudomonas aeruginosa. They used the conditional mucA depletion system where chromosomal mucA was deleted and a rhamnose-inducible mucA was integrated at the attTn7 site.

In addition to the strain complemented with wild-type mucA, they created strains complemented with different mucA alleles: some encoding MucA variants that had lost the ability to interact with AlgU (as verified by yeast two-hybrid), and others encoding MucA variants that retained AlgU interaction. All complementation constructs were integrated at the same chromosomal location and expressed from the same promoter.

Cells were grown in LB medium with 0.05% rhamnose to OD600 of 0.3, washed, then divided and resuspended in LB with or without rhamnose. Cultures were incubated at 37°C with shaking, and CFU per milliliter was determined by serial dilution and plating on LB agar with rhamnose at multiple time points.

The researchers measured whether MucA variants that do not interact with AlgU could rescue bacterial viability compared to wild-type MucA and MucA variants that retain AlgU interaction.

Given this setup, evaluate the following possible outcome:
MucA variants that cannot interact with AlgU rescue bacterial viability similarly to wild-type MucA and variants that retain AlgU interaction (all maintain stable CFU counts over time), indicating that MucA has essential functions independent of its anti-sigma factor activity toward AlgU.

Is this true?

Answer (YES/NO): NO